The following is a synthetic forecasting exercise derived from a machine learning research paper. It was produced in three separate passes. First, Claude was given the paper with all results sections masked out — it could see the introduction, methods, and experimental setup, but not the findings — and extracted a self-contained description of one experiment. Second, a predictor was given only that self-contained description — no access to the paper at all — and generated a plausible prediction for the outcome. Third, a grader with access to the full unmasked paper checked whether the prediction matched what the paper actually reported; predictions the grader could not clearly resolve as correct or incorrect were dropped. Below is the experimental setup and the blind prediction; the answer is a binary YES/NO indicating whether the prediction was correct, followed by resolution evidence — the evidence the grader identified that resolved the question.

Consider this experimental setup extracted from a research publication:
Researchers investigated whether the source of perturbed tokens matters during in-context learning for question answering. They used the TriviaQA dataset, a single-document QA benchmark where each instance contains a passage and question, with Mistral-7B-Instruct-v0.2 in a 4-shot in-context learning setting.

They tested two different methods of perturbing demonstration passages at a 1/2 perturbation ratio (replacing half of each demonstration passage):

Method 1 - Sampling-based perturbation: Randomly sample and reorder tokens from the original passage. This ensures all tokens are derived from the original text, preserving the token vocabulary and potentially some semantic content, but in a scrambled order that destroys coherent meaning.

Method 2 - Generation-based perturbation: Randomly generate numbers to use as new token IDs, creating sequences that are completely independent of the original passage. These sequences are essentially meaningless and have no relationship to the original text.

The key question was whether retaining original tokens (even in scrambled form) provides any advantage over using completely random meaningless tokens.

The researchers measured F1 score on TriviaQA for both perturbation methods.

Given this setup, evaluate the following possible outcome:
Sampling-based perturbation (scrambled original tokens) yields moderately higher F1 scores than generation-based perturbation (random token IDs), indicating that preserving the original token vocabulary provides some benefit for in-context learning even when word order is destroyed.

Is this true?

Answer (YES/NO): NO